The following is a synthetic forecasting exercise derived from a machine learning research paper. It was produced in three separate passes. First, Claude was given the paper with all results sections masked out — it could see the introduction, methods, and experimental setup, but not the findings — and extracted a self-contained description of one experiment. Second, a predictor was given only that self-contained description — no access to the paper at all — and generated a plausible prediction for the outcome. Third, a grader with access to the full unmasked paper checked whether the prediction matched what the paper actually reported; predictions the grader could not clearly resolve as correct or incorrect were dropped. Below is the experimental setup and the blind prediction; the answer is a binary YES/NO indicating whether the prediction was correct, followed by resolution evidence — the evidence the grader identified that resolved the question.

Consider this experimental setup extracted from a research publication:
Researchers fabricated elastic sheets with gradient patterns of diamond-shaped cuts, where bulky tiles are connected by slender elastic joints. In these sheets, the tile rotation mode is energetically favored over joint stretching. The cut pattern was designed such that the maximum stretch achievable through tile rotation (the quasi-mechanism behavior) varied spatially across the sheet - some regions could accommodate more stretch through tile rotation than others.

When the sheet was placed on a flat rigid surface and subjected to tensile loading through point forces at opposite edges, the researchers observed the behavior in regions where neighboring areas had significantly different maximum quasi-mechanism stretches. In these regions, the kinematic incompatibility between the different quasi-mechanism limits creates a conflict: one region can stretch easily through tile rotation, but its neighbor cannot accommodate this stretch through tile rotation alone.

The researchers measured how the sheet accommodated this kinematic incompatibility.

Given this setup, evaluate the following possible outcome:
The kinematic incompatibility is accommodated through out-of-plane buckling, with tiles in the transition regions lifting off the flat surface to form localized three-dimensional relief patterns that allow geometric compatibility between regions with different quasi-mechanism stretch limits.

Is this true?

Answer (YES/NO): YES